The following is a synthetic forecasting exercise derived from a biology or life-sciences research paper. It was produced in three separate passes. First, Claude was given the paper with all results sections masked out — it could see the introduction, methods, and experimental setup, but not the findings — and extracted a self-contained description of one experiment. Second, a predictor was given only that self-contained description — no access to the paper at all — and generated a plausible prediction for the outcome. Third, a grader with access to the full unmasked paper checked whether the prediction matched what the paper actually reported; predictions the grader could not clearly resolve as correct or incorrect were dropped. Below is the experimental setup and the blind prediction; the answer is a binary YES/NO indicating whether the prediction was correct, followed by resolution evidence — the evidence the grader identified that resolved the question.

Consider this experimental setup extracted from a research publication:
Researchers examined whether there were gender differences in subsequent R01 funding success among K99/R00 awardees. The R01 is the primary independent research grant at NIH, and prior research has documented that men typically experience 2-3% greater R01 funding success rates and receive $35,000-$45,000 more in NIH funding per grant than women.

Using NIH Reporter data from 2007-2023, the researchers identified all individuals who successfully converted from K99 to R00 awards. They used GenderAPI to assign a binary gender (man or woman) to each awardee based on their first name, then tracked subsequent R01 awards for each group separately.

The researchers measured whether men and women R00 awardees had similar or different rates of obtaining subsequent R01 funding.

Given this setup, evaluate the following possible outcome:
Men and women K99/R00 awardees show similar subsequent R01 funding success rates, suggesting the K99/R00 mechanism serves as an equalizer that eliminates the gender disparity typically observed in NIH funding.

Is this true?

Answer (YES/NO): NO